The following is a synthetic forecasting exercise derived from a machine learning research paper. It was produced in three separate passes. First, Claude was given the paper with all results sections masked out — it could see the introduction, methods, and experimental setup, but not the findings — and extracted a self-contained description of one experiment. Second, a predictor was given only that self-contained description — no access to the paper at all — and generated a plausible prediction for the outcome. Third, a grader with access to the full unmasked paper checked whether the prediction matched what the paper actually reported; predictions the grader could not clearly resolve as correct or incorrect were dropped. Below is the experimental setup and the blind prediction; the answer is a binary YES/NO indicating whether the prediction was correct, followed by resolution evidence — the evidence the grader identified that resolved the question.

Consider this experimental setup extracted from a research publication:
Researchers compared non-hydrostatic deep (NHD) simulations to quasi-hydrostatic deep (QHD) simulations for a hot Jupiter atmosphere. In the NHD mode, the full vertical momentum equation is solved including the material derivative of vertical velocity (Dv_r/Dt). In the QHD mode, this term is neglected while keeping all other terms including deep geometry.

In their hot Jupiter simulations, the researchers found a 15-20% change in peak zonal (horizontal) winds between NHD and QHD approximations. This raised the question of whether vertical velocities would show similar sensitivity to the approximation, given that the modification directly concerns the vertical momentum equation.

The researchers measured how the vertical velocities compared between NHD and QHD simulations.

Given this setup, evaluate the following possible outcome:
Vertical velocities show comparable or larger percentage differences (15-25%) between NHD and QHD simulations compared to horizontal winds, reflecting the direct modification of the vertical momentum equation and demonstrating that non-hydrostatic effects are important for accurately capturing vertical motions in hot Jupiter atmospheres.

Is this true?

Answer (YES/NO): NO